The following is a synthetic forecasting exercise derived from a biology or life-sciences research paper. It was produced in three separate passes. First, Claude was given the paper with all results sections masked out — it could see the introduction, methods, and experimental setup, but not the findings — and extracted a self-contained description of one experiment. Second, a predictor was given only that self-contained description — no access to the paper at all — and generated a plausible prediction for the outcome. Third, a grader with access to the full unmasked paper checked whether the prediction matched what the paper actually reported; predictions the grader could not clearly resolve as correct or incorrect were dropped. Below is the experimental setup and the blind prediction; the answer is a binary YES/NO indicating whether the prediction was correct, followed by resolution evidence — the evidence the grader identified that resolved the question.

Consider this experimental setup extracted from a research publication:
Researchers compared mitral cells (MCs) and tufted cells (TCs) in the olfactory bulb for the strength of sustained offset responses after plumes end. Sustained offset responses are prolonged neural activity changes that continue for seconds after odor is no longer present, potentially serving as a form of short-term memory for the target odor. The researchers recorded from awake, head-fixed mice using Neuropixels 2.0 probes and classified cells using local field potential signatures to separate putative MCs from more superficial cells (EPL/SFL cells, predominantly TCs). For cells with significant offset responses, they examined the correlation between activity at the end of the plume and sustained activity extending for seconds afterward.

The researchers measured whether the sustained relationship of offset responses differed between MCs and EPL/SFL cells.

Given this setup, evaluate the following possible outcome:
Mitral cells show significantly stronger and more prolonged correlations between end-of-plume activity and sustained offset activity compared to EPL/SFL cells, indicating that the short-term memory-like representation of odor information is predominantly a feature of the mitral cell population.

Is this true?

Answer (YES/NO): YES